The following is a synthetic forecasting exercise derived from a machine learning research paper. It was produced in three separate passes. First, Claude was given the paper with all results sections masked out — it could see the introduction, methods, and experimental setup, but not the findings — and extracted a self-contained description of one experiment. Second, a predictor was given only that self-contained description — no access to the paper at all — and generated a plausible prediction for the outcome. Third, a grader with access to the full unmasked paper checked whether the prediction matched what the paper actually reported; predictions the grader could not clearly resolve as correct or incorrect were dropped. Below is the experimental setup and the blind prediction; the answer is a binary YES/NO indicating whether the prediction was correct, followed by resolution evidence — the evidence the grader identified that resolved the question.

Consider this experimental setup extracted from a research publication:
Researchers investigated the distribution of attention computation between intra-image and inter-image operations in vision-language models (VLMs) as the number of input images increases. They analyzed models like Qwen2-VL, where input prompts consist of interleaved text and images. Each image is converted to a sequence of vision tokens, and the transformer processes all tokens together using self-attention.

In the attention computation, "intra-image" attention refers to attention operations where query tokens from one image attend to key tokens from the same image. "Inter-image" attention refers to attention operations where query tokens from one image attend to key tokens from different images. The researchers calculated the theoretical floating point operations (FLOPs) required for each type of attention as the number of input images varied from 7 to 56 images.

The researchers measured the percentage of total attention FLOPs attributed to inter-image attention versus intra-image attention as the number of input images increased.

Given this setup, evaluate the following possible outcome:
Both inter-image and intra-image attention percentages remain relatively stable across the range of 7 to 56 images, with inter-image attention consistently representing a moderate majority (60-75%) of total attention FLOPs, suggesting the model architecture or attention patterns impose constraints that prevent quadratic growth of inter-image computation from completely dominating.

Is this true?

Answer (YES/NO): NO